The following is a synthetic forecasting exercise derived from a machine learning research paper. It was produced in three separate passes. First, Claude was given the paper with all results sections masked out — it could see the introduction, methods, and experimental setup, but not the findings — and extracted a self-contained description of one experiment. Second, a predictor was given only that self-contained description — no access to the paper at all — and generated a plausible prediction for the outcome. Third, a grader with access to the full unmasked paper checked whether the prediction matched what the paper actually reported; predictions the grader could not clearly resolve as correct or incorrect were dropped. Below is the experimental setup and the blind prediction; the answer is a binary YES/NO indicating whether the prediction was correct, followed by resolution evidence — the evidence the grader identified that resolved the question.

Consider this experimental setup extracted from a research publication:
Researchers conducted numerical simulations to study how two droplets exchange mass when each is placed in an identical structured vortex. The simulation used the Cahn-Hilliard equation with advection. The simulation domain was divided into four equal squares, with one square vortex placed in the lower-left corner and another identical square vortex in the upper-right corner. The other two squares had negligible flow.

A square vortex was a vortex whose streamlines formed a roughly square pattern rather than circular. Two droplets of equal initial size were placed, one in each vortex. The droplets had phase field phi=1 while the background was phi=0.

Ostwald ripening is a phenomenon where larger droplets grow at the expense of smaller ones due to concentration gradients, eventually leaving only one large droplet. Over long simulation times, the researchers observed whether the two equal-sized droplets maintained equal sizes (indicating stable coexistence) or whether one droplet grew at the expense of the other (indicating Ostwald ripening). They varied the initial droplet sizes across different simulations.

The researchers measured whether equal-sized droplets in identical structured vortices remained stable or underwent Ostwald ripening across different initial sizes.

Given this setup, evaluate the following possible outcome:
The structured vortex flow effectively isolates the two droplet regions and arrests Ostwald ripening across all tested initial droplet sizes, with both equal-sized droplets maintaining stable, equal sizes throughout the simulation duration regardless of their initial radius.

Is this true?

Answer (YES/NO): NO